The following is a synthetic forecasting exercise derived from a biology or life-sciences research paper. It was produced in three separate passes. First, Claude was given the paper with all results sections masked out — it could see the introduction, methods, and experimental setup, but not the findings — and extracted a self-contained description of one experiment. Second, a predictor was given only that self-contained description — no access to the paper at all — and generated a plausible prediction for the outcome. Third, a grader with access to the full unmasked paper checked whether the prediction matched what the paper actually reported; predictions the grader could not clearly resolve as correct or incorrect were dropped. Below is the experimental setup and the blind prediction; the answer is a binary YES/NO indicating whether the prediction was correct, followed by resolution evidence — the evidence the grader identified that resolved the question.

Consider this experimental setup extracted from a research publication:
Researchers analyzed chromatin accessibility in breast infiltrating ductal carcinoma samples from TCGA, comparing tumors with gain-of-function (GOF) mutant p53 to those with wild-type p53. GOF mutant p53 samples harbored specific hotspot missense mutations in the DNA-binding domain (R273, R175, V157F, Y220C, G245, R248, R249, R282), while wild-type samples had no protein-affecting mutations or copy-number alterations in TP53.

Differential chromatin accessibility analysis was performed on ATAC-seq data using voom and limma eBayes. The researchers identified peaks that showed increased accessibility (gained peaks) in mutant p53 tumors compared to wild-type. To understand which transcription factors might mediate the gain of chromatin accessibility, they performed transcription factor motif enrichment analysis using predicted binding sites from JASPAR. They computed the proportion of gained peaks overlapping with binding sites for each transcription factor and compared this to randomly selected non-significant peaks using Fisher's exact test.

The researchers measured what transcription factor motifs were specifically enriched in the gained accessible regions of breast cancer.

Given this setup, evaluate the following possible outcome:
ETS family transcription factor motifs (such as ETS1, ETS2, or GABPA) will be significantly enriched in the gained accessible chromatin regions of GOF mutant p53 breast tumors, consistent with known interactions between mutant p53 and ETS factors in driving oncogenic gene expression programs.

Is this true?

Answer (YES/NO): NO